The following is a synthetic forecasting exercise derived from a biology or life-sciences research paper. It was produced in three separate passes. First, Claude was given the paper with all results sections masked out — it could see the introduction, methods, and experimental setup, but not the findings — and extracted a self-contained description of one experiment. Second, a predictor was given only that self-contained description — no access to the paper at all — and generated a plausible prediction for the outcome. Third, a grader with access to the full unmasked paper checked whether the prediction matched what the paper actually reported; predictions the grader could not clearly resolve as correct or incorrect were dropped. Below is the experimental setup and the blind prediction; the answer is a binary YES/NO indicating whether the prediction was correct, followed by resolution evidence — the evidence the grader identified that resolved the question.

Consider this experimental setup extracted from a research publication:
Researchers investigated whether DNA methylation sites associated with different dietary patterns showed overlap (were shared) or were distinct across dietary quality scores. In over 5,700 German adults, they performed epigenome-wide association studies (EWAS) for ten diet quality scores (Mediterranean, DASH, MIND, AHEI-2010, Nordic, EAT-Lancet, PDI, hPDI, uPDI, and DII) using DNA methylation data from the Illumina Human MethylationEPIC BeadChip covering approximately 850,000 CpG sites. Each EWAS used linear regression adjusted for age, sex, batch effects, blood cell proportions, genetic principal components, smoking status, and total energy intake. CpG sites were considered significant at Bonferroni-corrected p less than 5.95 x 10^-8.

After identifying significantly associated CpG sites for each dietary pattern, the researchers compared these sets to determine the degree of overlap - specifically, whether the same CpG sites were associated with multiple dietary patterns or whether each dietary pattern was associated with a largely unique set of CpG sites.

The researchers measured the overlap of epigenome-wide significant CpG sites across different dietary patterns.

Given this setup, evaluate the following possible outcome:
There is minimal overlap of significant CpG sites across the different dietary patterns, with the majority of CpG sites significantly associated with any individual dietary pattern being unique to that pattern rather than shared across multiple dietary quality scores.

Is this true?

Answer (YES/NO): YES